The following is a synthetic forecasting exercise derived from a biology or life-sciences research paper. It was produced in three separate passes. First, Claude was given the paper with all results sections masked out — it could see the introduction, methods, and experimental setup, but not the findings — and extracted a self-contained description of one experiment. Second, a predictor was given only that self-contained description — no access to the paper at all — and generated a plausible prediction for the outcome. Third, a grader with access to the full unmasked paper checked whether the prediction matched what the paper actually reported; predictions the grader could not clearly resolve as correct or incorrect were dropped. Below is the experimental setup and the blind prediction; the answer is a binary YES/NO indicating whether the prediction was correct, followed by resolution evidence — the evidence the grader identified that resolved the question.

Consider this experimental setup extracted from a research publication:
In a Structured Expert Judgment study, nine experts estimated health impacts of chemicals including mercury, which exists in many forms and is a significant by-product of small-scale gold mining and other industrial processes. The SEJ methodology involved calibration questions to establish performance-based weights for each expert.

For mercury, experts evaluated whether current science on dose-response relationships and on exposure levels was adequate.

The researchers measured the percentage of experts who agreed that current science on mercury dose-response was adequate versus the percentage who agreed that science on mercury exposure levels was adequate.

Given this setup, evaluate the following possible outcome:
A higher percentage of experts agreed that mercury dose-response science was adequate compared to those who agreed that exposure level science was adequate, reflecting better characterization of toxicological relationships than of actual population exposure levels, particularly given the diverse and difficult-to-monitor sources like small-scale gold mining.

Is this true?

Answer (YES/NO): YES